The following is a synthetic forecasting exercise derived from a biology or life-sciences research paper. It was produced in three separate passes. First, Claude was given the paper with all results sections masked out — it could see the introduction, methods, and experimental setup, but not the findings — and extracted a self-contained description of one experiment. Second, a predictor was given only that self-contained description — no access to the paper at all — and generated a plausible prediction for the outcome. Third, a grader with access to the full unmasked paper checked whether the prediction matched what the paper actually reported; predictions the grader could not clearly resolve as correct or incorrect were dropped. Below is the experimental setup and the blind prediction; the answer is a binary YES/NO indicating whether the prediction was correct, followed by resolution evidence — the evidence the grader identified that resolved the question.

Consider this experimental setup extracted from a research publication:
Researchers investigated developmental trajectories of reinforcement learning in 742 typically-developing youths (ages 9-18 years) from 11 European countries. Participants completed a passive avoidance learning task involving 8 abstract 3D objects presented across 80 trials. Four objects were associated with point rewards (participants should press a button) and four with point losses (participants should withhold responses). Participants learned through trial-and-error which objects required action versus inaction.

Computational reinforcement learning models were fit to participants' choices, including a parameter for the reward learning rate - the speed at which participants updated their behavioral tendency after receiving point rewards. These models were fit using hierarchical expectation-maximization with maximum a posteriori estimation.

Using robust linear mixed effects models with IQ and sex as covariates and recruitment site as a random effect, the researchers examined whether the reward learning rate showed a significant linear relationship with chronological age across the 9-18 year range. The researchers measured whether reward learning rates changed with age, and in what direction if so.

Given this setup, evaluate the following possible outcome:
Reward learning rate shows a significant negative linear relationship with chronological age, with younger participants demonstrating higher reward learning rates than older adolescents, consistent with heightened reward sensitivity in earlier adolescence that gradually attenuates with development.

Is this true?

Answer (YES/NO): NO